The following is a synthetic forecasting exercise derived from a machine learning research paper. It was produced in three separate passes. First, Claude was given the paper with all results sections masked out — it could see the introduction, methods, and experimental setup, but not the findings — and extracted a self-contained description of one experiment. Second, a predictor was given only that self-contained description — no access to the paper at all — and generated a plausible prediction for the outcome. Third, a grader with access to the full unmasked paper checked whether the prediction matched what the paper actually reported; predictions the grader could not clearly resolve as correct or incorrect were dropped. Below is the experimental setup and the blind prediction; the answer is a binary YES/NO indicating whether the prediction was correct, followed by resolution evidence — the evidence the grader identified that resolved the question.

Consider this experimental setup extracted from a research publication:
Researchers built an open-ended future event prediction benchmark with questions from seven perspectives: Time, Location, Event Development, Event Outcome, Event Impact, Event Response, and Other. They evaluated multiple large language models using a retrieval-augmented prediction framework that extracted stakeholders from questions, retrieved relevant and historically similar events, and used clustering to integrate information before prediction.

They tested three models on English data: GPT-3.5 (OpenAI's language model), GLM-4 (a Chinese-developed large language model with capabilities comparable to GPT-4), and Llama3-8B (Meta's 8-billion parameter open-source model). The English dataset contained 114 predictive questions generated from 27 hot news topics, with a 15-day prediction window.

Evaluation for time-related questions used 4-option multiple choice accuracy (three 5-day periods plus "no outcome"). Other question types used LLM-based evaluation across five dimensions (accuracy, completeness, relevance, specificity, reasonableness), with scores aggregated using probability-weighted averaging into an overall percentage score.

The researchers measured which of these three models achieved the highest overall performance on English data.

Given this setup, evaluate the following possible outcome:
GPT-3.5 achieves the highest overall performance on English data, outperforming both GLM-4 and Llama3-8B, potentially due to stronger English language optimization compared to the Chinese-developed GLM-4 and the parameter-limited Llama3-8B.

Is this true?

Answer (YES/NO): YES